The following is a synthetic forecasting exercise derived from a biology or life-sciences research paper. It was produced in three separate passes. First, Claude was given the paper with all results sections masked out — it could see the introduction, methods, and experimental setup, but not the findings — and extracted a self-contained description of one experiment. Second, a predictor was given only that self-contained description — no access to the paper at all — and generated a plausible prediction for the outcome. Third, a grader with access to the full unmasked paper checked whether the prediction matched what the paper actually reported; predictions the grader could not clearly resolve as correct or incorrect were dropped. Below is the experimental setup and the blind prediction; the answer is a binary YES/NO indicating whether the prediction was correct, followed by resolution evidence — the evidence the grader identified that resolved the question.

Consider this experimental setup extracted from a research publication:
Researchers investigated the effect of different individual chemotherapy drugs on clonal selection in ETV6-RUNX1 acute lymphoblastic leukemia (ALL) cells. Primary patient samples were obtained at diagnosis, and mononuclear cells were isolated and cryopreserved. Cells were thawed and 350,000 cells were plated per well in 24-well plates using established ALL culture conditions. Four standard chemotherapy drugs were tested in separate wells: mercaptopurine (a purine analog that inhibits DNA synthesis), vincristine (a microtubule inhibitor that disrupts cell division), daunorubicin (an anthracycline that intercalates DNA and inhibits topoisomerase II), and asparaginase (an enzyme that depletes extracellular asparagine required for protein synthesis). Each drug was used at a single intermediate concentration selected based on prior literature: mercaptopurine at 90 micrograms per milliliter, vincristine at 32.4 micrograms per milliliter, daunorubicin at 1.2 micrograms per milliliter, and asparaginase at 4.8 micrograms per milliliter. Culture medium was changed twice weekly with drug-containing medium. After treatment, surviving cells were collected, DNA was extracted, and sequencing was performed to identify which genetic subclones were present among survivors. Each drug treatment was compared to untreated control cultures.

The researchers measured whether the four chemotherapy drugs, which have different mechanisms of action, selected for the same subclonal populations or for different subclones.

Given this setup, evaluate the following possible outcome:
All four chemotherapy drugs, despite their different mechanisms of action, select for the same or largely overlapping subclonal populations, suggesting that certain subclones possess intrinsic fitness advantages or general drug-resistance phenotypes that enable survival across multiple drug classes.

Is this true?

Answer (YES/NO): NO